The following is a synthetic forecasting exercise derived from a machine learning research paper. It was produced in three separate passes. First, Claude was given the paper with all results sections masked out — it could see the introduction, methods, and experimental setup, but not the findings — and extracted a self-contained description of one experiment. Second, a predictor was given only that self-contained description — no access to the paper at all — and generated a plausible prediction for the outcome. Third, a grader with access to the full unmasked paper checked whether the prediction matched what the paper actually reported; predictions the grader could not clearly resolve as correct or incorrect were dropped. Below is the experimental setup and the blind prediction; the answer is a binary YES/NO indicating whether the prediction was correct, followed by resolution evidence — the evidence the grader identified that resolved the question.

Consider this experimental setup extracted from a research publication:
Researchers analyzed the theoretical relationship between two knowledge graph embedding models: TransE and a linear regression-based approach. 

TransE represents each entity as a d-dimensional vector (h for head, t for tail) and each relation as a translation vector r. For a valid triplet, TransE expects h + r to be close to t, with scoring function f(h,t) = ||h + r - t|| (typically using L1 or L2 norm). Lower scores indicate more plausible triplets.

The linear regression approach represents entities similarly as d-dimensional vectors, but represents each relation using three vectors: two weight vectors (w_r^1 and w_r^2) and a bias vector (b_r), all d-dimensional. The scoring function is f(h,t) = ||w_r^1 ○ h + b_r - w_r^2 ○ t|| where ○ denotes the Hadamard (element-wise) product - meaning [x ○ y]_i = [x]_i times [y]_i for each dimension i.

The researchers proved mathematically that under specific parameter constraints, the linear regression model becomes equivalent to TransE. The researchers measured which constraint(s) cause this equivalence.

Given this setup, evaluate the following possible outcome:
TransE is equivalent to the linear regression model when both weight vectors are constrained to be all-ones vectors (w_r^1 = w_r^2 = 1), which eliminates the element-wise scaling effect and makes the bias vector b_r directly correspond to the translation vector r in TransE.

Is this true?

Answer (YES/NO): NO